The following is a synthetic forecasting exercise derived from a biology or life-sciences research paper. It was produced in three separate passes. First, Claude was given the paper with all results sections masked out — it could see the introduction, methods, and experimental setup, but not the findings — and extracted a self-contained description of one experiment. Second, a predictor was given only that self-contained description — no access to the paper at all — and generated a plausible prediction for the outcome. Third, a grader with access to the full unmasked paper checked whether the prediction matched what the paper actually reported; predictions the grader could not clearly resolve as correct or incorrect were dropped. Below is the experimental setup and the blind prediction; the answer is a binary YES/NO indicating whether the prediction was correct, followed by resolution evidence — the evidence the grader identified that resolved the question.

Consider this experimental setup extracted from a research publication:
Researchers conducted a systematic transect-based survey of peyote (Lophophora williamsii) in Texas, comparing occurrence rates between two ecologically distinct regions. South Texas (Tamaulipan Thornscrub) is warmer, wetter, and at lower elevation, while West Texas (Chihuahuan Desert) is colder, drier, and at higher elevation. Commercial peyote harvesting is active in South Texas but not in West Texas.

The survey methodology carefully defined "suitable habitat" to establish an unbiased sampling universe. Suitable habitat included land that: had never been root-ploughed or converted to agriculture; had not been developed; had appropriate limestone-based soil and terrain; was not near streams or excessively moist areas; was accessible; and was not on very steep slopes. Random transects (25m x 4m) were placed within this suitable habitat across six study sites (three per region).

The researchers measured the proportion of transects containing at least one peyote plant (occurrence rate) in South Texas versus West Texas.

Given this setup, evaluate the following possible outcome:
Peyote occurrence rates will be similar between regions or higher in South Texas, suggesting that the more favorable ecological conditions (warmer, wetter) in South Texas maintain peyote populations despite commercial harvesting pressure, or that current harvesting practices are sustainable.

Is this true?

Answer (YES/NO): YES